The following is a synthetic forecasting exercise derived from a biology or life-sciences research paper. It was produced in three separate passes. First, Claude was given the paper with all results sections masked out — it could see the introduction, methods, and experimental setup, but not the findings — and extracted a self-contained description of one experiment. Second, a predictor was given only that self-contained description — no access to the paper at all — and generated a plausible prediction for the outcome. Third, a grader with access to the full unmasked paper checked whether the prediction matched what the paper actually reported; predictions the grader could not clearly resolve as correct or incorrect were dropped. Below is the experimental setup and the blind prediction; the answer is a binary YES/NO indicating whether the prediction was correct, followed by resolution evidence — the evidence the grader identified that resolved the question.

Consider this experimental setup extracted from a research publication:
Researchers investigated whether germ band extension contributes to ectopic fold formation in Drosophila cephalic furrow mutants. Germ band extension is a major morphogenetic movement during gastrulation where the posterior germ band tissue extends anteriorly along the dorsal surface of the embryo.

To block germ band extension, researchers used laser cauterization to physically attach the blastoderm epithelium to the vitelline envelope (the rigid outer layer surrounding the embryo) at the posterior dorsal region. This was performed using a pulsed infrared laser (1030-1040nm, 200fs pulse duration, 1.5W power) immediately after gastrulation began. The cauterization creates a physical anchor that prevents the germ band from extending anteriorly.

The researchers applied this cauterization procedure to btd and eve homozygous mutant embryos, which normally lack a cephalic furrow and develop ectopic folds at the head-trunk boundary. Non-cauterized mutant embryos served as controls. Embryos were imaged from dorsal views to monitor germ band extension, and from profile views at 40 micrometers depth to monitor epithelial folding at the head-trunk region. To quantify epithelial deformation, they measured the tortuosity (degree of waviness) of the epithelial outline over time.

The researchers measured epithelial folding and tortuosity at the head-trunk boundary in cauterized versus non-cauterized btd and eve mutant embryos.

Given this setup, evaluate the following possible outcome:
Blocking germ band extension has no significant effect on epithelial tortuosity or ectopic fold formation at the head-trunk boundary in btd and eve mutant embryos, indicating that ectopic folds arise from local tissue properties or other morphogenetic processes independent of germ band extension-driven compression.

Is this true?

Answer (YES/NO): NO